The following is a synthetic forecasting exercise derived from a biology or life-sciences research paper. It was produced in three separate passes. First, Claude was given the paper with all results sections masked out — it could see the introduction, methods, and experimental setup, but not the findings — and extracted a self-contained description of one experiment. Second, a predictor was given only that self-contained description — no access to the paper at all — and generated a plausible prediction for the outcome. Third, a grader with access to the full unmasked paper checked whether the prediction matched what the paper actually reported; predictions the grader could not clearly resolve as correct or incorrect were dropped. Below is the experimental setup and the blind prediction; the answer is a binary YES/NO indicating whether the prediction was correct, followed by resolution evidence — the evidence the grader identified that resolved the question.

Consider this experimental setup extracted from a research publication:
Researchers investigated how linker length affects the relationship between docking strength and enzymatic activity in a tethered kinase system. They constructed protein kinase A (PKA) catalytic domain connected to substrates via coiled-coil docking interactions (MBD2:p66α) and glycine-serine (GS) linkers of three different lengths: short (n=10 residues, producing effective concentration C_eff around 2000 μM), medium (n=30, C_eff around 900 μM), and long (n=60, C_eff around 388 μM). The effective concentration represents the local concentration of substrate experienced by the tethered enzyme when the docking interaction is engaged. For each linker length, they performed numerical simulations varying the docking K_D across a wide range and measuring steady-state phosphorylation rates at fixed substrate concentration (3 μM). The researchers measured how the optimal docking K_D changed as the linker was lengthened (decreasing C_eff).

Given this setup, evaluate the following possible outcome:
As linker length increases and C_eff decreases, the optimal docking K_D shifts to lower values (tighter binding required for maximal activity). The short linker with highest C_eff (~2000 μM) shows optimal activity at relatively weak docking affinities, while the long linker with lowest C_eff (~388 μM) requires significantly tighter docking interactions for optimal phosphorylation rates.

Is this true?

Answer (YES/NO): YES